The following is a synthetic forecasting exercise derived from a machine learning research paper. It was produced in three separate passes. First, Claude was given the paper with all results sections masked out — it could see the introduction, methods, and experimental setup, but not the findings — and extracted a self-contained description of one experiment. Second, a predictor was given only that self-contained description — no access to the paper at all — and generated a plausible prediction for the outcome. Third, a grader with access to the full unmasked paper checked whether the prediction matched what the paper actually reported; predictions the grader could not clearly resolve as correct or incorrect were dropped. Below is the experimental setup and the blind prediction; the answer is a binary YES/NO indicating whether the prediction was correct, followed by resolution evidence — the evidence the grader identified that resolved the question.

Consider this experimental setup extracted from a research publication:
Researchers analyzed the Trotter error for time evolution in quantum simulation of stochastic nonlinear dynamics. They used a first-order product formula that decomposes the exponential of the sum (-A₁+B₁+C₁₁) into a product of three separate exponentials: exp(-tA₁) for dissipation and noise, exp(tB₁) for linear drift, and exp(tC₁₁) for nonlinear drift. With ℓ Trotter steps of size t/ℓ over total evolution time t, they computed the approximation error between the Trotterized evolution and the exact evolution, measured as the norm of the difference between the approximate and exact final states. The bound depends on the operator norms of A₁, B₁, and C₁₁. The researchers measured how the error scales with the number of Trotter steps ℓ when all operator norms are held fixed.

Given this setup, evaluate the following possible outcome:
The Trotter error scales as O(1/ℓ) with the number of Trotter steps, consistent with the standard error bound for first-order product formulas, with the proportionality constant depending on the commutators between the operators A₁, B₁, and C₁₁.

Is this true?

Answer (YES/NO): NO